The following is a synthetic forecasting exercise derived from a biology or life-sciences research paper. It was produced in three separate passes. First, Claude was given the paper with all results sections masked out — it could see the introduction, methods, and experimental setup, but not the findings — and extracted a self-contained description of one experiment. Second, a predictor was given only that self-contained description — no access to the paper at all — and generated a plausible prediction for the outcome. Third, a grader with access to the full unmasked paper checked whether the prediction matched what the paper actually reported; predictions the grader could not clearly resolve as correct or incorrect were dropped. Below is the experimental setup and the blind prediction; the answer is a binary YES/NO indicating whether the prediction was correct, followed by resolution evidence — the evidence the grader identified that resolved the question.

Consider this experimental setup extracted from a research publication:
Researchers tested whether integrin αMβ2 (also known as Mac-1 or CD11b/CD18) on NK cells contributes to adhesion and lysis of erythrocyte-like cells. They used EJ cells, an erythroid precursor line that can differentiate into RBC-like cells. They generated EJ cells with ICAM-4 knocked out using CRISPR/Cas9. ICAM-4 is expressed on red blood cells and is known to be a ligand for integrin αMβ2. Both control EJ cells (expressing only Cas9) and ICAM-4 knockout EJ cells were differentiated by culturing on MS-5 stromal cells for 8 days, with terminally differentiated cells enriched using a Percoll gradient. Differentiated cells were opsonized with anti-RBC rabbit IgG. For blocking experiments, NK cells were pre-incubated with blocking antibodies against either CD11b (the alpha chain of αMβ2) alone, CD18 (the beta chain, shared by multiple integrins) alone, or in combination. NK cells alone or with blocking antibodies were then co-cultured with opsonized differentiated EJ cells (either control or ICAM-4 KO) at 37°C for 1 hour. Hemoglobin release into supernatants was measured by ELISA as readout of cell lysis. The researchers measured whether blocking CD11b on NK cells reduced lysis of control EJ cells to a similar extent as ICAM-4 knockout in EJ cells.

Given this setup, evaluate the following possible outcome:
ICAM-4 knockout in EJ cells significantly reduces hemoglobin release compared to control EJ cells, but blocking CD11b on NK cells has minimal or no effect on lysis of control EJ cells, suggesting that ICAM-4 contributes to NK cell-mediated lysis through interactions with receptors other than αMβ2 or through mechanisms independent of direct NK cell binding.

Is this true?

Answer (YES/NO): NO